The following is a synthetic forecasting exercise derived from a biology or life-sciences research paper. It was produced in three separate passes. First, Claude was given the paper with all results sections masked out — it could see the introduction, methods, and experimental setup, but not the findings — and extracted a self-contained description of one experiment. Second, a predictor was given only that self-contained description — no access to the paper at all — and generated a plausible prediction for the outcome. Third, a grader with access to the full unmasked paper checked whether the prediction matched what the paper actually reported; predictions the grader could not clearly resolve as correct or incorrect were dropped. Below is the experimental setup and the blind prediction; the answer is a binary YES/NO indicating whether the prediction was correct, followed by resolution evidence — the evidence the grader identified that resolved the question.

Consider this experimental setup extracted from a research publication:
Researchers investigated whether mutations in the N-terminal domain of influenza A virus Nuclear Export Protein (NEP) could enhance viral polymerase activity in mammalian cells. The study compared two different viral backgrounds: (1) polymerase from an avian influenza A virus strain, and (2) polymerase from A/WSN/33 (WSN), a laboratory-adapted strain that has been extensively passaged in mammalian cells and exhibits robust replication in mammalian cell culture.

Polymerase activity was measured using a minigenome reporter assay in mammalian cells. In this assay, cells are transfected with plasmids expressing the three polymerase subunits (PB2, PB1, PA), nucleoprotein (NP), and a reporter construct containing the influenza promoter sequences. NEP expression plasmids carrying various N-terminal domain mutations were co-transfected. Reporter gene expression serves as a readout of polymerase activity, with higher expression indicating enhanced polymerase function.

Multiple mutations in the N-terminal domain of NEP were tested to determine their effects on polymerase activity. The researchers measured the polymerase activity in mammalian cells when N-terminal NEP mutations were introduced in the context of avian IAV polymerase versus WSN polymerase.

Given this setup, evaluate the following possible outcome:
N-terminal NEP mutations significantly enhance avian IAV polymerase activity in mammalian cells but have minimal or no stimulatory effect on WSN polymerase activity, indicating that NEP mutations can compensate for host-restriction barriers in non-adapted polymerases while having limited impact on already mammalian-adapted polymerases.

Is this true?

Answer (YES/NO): YES